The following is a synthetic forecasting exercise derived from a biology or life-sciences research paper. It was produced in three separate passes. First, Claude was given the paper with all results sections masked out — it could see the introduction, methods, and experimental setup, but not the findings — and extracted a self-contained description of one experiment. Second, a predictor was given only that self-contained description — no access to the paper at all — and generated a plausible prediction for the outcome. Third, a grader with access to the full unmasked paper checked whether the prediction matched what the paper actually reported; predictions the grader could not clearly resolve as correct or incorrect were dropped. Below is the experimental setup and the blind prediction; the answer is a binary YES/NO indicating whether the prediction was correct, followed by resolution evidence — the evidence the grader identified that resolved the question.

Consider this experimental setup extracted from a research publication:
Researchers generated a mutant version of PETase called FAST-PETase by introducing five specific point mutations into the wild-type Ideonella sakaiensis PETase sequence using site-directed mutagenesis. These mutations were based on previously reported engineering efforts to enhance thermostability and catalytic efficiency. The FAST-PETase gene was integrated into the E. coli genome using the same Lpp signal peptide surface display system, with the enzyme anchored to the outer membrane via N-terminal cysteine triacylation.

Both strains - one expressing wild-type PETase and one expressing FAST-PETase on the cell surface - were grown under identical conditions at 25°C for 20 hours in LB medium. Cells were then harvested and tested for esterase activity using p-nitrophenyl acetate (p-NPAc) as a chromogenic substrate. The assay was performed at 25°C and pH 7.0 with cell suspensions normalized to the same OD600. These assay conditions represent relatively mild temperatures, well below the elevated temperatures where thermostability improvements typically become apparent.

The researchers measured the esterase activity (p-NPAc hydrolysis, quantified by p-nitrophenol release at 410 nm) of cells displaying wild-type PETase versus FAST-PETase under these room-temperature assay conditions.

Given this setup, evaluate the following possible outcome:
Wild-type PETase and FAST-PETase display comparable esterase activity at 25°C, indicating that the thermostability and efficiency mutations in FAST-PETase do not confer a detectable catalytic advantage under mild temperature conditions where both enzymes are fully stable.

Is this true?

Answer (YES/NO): NO